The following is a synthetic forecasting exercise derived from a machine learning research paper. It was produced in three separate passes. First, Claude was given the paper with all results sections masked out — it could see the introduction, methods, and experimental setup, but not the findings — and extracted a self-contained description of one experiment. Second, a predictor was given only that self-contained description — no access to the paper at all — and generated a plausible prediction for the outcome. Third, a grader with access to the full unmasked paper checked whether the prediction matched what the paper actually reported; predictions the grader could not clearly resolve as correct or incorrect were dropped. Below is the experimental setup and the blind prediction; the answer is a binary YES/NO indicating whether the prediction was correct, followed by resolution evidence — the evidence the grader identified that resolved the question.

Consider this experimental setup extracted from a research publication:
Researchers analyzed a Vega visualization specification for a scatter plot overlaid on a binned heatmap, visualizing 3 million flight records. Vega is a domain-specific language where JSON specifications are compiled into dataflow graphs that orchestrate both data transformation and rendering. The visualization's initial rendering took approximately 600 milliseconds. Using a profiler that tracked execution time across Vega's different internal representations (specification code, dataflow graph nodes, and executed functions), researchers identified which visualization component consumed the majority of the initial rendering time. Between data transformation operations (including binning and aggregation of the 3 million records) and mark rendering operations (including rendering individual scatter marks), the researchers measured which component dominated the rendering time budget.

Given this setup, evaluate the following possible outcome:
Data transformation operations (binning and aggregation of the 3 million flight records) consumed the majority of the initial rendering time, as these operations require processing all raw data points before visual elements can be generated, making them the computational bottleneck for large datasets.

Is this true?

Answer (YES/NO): NO